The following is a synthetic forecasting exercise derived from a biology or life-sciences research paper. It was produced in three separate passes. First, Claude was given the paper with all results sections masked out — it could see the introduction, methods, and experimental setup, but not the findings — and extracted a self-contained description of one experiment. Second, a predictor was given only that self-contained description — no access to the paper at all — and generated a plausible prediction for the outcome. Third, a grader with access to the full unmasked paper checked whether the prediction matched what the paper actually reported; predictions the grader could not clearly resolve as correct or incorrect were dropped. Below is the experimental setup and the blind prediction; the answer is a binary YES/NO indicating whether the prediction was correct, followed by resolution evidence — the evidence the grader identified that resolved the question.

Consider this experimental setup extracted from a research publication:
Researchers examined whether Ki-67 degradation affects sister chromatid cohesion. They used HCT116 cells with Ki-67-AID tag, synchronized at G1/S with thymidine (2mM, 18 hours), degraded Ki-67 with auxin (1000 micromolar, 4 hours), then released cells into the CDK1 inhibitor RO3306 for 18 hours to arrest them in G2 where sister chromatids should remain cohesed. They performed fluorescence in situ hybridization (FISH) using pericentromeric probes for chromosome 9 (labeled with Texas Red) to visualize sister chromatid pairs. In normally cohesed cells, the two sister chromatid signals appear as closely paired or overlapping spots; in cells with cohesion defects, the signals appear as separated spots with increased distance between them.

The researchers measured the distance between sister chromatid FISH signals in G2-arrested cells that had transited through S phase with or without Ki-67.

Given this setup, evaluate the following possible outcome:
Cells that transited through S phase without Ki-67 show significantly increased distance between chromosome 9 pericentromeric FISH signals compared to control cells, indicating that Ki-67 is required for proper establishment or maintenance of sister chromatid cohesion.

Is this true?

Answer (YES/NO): YES